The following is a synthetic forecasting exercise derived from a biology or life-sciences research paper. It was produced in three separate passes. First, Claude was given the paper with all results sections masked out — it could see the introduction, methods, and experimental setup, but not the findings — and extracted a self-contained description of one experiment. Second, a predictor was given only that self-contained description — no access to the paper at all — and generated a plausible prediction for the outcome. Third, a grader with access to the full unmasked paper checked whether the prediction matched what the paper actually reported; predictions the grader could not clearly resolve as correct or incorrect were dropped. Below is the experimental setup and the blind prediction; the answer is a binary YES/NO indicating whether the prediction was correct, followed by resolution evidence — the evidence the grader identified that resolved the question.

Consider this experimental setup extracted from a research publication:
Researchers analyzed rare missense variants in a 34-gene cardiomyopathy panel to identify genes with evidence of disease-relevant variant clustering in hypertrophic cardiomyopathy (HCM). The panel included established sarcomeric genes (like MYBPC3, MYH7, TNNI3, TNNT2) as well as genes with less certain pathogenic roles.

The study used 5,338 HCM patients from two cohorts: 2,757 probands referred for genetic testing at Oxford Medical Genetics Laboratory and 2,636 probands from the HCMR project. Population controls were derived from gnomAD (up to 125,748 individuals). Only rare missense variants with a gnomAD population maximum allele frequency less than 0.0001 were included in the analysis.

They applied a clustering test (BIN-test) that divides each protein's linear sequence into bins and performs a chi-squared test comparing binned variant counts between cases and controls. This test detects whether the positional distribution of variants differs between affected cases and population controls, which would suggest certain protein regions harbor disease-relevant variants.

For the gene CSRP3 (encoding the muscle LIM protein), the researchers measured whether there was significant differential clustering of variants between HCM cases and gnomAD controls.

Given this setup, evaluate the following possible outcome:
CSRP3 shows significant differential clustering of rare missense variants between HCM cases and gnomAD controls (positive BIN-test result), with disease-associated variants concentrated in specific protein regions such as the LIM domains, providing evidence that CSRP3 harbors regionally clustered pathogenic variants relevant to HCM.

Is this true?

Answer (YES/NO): NO